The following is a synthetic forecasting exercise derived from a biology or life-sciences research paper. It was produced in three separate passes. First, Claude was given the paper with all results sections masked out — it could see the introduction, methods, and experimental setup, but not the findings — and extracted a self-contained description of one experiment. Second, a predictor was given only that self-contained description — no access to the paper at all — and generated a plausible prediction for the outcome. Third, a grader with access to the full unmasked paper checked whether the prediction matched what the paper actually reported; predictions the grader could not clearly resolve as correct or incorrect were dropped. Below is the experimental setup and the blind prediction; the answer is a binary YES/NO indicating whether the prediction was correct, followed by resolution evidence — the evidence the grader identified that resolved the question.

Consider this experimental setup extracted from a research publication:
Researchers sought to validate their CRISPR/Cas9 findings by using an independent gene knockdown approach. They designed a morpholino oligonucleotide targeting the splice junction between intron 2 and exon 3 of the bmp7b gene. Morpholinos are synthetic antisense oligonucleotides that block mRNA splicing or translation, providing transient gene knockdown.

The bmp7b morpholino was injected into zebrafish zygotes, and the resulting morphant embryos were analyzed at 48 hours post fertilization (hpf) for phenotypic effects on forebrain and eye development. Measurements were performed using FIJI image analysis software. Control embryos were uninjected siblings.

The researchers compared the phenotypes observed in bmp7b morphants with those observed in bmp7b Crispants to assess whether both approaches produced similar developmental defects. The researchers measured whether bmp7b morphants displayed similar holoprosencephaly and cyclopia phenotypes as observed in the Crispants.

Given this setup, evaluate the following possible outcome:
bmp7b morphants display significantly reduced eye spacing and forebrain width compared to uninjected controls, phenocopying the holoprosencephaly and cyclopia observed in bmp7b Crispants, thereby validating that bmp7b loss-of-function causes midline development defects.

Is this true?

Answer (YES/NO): NO